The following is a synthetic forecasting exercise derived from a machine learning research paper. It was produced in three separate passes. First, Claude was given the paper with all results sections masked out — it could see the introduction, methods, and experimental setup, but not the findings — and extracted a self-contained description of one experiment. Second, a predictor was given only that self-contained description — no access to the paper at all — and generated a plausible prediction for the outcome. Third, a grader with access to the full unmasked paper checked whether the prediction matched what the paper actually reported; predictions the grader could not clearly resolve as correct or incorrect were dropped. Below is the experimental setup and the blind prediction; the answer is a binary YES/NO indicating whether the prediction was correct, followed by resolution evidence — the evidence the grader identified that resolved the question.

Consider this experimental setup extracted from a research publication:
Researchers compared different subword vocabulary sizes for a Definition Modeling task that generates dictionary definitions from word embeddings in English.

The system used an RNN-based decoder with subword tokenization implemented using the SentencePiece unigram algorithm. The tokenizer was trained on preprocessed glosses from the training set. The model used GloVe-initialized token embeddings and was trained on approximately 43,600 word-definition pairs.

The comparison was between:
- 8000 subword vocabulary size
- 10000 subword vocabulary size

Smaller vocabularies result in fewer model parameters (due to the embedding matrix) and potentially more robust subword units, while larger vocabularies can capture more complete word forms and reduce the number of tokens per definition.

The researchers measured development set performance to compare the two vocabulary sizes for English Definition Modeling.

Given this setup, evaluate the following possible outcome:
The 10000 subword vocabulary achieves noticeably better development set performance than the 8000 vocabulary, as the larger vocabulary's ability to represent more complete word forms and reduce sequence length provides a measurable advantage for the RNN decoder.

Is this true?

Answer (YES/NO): NO